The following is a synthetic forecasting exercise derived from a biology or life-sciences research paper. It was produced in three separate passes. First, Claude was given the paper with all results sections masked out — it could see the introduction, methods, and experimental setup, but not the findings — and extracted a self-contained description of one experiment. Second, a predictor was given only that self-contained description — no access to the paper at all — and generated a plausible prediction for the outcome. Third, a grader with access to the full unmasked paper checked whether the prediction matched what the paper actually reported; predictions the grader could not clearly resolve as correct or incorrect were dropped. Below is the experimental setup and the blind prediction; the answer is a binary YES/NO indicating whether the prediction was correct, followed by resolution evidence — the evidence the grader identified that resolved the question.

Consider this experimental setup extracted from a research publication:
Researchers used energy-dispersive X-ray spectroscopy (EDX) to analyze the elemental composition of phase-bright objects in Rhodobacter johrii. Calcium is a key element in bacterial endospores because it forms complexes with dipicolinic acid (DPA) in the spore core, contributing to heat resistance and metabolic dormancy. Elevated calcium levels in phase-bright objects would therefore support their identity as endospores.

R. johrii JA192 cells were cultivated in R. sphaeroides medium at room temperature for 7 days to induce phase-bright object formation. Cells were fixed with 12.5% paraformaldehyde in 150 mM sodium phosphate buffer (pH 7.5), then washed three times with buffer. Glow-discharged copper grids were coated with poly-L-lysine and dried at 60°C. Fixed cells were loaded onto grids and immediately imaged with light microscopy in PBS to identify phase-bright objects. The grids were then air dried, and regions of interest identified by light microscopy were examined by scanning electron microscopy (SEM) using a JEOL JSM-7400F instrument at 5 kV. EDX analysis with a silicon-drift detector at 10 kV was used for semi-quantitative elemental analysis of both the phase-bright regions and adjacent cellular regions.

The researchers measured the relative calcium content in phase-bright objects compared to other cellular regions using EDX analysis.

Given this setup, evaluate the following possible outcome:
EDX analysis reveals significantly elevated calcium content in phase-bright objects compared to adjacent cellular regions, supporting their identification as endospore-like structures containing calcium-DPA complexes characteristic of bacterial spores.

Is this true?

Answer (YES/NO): NO